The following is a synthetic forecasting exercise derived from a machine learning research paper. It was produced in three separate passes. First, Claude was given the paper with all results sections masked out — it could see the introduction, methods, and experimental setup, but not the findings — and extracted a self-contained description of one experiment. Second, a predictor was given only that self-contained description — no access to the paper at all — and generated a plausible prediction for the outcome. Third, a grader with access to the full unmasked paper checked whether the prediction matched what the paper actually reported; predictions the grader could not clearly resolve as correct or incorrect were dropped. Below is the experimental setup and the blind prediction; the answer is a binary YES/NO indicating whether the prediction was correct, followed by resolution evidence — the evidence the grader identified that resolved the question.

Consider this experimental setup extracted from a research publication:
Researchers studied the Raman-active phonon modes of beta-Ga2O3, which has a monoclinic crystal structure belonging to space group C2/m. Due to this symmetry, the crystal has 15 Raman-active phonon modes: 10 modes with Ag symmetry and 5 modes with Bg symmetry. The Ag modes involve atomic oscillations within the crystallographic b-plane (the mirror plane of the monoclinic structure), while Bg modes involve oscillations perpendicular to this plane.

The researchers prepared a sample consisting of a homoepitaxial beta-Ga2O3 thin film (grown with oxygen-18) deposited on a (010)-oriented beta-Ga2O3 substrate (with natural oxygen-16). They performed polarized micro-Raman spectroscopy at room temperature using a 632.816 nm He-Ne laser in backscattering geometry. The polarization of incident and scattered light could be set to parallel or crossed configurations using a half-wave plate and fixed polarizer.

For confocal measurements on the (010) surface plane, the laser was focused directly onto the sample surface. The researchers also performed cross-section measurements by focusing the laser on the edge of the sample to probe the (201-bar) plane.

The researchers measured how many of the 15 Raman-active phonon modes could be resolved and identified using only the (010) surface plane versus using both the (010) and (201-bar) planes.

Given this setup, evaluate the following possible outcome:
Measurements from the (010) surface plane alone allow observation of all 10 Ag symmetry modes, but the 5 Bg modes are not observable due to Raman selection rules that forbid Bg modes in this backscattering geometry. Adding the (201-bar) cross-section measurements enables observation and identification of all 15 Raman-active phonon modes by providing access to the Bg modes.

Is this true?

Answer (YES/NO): NO